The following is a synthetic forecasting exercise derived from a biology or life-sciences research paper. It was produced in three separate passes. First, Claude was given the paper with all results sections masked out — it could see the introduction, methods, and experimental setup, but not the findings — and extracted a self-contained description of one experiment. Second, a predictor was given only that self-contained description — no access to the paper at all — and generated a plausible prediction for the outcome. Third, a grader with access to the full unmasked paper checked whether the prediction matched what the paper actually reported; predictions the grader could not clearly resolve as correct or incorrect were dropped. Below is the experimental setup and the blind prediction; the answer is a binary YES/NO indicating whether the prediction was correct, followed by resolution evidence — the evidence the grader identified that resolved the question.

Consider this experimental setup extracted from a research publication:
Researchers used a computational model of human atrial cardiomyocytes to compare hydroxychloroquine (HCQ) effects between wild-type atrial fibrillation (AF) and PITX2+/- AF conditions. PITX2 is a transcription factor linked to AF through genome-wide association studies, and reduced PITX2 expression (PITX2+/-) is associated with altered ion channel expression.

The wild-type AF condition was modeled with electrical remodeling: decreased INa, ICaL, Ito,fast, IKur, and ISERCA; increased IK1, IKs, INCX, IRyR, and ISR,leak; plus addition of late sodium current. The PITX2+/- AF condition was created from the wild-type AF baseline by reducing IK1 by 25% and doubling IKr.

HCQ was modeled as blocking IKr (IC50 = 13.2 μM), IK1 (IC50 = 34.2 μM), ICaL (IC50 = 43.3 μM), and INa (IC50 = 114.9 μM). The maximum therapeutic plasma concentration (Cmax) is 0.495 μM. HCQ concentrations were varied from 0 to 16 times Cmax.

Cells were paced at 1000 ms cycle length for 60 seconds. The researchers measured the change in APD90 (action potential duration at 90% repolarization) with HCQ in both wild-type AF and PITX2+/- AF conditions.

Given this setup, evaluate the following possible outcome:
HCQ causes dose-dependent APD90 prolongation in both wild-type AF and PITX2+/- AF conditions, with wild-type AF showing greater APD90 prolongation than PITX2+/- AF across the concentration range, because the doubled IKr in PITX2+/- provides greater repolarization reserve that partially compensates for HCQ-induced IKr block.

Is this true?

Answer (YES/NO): NO